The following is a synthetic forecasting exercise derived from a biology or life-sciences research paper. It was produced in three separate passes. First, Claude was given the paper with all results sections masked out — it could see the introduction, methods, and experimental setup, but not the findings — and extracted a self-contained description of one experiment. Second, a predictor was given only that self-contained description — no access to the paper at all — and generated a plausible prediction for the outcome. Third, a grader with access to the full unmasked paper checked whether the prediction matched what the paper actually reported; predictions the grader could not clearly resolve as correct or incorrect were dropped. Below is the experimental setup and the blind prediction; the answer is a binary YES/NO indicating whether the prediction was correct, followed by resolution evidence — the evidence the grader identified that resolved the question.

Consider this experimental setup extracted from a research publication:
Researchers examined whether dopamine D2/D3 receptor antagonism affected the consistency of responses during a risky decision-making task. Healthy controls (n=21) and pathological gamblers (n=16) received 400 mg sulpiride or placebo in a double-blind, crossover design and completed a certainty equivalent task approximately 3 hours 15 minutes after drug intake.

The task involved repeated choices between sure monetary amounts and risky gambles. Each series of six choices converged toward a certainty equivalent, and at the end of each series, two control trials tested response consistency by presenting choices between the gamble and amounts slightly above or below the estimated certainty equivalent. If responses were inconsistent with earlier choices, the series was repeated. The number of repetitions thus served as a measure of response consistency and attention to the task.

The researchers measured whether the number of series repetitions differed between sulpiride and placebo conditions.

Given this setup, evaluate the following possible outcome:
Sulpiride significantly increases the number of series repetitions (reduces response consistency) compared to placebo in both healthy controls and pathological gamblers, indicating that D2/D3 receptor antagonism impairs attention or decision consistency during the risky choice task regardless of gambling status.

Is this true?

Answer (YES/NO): NO